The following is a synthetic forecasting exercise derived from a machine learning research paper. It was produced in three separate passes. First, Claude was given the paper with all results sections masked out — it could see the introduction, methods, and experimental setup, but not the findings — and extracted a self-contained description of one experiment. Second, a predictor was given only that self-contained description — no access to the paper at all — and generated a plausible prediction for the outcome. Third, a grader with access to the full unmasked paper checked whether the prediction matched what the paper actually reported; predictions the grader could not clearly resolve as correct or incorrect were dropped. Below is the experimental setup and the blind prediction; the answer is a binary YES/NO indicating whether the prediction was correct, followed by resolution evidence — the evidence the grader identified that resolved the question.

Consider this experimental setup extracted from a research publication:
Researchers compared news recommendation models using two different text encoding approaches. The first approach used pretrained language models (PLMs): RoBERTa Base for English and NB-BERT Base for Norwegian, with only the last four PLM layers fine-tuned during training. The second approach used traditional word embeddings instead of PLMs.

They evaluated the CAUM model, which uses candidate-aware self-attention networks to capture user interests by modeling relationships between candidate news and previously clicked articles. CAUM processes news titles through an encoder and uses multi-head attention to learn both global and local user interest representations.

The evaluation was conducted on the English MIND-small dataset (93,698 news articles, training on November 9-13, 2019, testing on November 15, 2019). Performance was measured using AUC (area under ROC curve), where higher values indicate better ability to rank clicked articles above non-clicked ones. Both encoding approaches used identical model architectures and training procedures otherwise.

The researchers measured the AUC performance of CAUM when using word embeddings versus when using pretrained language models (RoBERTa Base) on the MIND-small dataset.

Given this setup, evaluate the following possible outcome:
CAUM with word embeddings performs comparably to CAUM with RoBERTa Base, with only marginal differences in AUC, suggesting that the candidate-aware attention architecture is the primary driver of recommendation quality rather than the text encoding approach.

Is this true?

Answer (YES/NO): NO